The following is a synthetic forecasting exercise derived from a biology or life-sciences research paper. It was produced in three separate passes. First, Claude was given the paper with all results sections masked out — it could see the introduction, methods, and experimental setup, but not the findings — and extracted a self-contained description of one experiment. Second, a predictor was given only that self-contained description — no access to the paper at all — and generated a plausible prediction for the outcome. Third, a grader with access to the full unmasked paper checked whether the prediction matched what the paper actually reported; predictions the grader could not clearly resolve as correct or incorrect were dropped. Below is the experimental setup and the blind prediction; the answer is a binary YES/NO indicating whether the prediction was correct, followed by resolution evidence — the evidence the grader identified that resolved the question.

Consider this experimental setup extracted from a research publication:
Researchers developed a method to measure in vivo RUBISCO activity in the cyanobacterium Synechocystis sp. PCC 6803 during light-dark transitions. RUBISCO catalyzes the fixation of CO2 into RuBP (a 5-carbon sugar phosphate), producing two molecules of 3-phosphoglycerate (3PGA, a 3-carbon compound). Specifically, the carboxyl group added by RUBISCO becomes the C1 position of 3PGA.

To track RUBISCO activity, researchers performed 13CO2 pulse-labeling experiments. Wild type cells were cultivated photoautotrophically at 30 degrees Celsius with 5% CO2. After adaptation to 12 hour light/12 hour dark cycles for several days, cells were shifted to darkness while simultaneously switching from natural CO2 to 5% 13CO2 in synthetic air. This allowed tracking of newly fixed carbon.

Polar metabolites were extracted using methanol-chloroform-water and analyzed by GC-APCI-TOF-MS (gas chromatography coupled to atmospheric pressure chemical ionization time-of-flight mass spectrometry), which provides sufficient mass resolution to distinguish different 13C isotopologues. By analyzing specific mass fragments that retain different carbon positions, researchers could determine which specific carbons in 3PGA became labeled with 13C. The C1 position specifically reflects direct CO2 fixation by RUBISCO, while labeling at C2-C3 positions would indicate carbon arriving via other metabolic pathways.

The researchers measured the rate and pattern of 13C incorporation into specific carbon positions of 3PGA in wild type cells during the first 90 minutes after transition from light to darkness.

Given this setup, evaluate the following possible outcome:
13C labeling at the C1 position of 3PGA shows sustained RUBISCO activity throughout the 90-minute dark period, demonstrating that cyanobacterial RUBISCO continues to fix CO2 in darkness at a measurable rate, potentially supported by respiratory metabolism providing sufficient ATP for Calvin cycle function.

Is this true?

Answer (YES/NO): NO